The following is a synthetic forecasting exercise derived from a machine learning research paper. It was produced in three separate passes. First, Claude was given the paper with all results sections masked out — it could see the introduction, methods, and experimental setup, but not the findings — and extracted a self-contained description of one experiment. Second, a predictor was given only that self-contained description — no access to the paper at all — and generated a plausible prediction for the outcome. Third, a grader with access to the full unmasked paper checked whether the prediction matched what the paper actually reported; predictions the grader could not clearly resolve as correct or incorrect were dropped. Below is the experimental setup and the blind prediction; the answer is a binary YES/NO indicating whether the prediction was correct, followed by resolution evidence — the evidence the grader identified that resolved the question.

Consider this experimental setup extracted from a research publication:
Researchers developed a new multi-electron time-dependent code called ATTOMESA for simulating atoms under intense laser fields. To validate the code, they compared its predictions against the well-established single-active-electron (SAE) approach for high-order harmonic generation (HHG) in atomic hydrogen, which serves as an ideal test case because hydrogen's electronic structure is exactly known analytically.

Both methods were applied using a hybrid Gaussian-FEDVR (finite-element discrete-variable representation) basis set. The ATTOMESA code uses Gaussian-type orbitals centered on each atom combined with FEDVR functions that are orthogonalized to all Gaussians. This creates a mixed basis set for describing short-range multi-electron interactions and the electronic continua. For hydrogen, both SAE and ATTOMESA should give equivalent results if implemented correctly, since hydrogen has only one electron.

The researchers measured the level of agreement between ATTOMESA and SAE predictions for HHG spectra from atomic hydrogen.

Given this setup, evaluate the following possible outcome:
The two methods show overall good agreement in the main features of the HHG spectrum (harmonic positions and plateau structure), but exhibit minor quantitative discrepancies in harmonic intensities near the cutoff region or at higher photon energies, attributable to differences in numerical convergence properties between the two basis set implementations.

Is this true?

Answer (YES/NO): NO